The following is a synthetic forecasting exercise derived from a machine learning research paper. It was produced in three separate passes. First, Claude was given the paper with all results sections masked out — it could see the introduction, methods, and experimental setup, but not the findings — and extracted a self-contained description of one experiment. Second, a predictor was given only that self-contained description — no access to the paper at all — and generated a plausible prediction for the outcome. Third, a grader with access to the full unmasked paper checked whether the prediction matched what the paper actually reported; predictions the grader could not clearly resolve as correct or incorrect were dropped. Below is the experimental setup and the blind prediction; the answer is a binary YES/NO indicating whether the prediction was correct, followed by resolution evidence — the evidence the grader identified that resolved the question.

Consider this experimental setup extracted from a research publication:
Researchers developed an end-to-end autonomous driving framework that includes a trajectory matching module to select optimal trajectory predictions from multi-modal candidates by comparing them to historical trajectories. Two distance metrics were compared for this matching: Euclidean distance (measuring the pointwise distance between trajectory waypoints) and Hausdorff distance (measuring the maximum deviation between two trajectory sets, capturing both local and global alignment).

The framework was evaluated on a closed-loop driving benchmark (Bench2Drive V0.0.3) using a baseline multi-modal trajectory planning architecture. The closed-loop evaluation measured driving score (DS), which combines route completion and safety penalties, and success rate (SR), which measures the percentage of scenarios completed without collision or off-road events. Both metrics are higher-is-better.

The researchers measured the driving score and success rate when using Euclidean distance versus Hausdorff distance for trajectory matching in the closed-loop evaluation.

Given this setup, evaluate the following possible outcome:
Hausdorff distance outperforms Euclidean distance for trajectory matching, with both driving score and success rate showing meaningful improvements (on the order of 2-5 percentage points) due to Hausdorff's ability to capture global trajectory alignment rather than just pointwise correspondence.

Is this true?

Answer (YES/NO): NO